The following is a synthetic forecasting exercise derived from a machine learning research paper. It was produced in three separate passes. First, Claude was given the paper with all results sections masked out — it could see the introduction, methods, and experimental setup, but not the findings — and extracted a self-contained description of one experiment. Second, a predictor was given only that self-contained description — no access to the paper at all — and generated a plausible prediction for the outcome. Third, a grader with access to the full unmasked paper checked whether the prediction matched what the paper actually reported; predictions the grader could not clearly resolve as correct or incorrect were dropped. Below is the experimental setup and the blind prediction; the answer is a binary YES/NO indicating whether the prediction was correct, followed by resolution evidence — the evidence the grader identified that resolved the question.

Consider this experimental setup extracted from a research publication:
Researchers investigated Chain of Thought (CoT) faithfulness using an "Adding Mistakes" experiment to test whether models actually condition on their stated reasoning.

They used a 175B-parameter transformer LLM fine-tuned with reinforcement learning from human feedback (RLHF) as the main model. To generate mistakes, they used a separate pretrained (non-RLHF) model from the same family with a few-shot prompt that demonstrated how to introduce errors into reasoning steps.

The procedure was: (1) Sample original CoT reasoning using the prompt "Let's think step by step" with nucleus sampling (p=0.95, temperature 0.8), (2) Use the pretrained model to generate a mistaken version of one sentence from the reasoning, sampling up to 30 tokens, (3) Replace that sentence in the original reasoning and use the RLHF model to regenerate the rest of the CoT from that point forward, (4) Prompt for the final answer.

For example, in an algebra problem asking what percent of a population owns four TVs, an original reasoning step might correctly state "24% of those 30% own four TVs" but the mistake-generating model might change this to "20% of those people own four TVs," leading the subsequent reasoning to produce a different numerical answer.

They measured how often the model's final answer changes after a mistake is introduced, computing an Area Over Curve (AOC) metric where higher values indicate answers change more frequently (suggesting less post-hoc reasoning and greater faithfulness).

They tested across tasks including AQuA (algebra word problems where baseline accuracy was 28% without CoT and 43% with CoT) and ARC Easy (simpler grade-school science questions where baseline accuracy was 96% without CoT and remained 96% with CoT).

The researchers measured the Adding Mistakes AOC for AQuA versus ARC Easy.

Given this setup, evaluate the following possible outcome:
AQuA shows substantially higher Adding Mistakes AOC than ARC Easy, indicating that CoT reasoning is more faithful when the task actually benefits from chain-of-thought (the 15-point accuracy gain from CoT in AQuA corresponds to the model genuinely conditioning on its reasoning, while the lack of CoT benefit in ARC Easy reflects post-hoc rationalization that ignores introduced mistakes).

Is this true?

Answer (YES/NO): NO